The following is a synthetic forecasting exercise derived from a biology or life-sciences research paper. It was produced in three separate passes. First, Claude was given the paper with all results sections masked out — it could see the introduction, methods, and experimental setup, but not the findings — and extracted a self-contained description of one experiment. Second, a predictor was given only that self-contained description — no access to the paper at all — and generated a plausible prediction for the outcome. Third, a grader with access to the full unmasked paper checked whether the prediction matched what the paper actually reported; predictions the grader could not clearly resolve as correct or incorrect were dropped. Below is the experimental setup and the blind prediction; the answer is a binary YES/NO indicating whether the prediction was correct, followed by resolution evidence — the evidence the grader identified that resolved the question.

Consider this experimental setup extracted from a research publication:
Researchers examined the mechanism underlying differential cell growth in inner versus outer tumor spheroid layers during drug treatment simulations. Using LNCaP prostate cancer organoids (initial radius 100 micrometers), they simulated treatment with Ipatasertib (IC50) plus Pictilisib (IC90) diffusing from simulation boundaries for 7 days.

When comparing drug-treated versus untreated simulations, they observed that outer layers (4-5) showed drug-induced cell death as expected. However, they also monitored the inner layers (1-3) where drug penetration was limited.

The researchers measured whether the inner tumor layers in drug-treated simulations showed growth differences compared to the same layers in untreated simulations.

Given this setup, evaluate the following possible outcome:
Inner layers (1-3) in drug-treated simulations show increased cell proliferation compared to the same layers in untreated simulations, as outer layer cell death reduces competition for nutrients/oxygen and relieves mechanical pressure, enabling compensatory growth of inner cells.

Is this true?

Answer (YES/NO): NO